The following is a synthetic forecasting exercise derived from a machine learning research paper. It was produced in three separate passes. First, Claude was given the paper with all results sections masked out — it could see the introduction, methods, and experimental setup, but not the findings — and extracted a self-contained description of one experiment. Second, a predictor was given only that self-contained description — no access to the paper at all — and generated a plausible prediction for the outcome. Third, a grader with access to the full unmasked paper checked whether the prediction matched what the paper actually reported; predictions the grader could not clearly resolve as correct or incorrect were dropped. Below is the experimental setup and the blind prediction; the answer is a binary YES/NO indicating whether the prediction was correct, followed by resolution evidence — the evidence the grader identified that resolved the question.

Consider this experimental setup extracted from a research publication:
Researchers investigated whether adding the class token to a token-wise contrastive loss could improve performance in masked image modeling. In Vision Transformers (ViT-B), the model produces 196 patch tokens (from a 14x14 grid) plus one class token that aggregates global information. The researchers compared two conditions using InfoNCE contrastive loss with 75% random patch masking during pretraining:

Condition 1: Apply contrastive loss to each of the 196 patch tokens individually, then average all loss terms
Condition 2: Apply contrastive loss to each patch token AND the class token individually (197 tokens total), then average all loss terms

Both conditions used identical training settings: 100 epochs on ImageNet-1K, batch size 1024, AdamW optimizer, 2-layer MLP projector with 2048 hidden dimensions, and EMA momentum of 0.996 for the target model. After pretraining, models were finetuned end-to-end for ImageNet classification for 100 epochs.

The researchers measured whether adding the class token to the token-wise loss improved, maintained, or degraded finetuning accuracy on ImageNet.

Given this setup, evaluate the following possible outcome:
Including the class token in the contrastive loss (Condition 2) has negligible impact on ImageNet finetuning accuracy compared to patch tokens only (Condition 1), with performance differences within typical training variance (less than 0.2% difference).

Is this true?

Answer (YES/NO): YES